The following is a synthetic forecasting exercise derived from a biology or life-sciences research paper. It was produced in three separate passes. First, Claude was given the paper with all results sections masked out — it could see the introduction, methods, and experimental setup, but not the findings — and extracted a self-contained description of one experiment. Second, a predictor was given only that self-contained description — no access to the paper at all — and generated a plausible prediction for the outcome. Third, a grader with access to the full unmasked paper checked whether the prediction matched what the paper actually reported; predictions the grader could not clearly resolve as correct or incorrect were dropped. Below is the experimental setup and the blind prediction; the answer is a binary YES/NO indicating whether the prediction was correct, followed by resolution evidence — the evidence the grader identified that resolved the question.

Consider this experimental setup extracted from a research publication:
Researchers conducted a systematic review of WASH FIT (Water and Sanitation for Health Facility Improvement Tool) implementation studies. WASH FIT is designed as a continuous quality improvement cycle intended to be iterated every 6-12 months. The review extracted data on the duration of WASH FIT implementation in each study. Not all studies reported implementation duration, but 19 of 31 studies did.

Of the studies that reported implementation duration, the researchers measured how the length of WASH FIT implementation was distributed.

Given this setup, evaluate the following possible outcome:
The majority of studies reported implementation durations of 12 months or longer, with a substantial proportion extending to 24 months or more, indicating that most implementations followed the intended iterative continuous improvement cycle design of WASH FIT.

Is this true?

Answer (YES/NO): NO